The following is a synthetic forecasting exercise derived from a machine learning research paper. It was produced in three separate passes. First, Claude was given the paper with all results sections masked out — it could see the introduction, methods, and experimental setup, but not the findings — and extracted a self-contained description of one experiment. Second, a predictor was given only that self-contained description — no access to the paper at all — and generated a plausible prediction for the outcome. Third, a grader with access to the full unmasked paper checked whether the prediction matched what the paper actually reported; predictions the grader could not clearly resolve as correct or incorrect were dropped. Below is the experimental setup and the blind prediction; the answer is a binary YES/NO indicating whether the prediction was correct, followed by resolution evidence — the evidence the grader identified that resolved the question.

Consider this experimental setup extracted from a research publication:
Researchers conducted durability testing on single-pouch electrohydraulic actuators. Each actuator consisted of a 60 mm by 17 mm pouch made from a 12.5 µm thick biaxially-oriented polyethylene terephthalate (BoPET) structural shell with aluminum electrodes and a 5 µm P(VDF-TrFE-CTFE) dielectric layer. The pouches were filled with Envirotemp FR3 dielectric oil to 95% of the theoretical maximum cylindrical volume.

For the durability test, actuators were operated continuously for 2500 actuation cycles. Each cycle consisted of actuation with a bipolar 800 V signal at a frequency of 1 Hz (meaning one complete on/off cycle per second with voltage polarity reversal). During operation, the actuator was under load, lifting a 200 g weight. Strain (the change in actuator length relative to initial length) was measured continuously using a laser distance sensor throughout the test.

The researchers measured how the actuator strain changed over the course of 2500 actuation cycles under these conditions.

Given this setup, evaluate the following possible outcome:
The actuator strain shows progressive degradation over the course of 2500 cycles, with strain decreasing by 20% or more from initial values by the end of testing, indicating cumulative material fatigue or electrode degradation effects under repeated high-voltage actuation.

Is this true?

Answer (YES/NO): NO